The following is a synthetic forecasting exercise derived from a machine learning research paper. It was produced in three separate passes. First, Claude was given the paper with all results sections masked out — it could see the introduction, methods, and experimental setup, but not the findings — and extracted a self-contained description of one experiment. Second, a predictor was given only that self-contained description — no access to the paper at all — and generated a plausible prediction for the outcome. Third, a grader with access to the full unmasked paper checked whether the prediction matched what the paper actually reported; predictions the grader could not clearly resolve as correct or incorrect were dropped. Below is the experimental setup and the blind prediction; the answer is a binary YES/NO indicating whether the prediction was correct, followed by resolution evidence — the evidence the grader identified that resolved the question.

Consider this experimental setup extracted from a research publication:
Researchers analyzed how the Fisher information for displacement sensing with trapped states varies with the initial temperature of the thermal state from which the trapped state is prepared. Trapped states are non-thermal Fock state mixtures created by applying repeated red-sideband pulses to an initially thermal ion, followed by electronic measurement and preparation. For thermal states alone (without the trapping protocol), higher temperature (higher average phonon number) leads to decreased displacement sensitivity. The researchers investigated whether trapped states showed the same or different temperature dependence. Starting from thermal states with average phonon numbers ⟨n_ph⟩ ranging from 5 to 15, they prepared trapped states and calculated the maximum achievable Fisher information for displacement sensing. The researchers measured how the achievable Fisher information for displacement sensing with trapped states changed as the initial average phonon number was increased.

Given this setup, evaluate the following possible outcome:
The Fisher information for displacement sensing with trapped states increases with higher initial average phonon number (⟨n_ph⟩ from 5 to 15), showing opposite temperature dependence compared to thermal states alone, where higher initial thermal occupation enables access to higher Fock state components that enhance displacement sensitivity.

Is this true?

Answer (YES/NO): YES